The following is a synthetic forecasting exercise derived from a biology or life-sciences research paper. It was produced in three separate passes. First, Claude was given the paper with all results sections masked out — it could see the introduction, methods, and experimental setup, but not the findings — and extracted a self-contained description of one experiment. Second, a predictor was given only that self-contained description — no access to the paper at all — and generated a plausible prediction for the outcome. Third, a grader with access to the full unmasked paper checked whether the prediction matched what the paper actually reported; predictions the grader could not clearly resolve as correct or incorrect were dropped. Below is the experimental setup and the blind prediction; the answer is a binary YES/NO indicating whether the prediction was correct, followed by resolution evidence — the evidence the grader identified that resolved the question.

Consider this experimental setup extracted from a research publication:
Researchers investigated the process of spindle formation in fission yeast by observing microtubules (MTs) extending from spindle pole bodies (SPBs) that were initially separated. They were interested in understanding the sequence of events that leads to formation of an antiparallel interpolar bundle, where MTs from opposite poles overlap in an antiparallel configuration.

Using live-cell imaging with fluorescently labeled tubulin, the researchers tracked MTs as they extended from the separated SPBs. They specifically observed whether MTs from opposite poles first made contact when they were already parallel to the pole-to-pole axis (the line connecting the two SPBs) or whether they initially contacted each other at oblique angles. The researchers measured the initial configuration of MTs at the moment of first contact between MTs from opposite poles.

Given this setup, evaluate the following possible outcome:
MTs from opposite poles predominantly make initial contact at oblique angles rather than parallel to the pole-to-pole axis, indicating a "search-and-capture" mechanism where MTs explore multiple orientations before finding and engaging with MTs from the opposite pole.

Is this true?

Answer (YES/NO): YES